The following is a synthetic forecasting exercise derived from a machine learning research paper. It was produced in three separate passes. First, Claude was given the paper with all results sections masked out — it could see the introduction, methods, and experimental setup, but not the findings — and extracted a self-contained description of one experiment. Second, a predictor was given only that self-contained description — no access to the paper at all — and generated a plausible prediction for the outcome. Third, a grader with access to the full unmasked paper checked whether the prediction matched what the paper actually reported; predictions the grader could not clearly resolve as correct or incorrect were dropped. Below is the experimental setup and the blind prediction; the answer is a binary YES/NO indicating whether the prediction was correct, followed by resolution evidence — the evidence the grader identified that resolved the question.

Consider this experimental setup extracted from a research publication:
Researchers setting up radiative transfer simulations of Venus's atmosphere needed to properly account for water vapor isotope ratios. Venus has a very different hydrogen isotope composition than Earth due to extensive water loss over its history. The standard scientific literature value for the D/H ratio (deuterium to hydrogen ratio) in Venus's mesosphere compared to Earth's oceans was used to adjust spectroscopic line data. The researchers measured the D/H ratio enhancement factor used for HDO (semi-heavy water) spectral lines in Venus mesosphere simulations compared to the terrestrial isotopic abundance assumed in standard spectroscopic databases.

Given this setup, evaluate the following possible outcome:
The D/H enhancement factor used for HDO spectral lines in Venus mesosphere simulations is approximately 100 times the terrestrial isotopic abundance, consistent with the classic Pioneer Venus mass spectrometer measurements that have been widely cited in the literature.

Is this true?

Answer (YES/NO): NO